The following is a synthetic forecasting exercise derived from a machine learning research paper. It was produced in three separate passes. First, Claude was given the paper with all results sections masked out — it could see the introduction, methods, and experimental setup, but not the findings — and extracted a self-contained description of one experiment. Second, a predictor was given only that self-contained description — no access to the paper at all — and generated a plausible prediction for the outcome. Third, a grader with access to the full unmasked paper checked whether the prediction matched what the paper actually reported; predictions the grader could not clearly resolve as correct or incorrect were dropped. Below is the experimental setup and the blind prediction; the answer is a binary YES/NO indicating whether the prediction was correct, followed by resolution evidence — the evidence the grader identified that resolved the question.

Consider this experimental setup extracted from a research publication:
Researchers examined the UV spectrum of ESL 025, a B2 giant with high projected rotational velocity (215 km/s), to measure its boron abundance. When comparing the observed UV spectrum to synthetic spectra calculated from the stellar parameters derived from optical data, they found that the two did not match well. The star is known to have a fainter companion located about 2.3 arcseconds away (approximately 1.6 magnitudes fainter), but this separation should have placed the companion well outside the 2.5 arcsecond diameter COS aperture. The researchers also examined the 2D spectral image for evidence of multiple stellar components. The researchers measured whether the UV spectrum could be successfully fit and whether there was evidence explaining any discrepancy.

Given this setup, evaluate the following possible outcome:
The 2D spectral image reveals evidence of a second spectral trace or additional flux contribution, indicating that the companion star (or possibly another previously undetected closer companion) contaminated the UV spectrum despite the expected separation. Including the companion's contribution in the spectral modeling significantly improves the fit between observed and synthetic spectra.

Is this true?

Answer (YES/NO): NO